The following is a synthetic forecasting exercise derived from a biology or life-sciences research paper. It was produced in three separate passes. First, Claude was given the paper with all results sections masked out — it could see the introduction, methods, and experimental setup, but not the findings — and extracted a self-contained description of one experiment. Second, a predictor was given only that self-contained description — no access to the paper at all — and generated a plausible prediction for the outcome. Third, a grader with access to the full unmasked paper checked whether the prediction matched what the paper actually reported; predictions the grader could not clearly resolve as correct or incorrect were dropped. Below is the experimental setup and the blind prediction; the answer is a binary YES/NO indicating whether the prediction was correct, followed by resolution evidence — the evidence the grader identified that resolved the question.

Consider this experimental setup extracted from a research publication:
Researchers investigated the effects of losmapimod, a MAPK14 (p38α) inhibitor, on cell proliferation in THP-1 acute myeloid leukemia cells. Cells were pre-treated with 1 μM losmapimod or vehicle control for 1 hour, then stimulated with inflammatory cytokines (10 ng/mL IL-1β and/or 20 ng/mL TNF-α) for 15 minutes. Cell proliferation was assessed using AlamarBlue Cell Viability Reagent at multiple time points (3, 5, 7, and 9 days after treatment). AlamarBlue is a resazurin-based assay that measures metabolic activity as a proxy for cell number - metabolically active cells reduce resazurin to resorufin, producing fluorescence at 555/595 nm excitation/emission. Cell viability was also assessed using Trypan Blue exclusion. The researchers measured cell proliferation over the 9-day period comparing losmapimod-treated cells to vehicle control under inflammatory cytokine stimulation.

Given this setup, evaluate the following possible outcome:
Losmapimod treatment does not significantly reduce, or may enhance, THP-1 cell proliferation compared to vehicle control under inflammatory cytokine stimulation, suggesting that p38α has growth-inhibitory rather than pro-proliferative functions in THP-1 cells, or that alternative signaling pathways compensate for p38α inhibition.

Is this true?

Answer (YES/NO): NO